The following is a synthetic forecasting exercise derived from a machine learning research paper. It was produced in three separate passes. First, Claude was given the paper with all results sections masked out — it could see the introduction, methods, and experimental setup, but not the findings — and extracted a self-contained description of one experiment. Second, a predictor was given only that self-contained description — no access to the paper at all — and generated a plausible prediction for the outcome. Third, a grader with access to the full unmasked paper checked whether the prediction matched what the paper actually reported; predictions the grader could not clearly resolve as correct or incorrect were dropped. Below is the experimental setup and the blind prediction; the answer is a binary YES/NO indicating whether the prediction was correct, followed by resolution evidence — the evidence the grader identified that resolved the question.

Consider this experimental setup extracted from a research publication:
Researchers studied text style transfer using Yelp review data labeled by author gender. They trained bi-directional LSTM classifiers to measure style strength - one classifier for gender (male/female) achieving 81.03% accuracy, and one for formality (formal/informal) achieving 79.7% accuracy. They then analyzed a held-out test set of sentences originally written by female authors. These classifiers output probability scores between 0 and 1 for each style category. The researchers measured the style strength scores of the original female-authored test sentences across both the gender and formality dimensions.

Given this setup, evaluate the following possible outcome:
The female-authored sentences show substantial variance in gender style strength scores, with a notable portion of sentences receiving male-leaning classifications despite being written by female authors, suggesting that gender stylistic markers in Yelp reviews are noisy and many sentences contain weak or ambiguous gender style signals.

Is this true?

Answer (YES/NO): NO